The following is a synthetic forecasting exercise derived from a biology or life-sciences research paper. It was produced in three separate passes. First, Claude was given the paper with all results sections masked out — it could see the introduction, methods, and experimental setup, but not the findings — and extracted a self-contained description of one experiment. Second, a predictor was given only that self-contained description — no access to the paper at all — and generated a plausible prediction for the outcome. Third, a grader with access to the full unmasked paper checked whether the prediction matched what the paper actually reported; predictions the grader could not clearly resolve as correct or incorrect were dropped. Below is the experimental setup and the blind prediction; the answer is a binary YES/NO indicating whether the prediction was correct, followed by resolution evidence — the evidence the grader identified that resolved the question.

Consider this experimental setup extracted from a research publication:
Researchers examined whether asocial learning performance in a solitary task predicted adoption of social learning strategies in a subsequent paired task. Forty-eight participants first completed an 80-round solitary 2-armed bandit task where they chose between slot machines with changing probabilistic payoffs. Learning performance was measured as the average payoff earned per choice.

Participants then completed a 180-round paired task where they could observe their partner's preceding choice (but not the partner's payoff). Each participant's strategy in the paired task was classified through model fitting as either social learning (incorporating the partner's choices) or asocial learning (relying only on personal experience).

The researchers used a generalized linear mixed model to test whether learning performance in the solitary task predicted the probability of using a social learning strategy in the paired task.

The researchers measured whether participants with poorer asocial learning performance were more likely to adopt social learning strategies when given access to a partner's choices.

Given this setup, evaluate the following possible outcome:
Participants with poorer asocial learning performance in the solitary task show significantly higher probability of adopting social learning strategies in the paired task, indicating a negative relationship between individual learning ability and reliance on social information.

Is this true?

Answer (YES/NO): NO